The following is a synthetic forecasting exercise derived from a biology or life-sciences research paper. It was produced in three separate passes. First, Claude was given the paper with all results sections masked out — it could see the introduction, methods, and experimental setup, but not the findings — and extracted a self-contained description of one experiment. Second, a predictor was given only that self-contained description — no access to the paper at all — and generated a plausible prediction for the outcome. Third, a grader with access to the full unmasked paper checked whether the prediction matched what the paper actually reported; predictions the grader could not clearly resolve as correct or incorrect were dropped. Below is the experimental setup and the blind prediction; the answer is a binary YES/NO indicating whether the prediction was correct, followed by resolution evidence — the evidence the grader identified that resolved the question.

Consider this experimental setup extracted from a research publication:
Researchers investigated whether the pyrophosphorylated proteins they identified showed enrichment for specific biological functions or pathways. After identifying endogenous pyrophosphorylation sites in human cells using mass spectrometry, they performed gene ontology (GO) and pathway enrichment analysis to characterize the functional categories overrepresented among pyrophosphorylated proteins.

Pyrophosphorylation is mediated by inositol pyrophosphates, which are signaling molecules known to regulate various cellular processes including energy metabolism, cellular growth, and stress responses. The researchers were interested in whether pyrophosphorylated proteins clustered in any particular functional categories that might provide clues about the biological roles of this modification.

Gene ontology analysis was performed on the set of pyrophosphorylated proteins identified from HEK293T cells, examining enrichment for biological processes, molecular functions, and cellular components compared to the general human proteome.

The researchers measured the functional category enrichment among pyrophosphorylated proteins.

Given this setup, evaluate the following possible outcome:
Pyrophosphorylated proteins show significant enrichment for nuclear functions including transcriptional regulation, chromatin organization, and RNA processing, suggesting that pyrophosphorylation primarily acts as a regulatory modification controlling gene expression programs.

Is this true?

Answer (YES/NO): NO